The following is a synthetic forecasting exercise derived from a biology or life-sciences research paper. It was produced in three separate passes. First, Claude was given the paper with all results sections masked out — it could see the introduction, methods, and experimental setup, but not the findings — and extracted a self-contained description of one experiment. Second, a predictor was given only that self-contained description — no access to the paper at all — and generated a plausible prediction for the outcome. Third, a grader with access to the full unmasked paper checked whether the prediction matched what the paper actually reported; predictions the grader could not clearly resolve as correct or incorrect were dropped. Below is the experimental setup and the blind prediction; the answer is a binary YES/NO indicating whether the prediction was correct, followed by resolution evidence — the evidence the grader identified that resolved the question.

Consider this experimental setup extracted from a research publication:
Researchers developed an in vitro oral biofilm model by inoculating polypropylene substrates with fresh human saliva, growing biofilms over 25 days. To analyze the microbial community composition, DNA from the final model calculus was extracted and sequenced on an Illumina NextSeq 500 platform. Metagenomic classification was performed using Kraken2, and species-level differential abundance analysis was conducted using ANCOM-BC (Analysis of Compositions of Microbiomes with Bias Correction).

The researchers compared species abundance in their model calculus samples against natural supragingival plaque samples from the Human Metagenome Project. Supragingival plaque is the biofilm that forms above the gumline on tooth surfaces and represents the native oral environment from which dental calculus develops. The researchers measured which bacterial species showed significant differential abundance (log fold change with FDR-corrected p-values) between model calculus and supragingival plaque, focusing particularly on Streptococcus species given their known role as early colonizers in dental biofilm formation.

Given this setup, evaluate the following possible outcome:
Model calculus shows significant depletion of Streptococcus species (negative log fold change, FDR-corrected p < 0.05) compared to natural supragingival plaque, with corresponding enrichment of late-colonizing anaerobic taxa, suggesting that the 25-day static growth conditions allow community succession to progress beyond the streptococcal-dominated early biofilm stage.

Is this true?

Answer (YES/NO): NO